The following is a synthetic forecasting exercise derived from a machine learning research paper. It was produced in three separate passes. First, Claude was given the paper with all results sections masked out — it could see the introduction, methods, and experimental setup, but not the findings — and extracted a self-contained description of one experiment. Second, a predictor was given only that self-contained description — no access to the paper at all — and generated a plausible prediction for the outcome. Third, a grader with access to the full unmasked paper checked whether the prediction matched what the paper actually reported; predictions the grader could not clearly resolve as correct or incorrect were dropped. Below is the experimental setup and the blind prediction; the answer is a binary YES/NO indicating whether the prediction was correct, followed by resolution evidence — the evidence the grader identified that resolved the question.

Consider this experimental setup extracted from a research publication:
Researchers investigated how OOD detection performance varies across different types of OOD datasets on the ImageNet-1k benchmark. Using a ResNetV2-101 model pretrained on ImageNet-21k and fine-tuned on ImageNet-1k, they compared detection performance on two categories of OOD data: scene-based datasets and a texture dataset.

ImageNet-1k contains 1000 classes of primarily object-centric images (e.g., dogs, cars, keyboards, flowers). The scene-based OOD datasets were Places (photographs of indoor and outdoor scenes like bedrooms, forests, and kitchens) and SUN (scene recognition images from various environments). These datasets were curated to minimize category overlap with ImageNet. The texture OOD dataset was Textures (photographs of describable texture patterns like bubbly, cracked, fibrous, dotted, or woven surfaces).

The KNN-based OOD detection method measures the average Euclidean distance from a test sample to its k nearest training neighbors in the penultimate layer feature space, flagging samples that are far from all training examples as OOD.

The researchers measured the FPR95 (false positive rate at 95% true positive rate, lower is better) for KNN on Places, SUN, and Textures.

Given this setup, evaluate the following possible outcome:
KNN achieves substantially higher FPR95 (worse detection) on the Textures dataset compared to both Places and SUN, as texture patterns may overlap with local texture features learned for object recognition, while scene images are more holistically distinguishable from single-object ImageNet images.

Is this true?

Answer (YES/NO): NO